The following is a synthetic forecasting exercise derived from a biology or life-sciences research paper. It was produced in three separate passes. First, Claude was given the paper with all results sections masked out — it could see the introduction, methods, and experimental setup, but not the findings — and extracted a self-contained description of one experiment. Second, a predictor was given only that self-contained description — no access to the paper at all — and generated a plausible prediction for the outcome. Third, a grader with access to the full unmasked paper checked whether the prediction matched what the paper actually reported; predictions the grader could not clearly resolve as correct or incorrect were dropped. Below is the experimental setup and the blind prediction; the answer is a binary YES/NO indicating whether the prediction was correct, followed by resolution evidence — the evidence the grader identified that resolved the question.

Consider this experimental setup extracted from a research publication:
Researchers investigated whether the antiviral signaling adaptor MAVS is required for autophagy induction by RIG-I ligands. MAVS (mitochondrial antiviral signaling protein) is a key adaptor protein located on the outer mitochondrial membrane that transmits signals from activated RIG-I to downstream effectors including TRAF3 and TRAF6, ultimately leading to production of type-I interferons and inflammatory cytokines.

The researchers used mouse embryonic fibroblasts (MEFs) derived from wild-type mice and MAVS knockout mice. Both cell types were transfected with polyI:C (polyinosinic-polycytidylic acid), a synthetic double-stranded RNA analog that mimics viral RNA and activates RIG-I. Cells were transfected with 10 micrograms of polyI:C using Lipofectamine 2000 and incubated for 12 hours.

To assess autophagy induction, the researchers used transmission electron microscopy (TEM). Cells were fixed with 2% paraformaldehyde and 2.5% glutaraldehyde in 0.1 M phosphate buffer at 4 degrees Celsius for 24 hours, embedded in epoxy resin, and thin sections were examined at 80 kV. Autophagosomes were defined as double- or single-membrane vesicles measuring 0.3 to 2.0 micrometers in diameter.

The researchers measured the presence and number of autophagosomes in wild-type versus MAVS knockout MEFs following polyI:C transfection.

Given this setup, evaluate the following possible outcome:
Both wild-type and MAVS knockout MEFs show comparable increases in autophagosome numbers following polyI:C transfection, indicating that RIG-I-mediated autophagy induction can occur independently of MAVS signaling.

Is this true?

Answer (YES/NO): NO